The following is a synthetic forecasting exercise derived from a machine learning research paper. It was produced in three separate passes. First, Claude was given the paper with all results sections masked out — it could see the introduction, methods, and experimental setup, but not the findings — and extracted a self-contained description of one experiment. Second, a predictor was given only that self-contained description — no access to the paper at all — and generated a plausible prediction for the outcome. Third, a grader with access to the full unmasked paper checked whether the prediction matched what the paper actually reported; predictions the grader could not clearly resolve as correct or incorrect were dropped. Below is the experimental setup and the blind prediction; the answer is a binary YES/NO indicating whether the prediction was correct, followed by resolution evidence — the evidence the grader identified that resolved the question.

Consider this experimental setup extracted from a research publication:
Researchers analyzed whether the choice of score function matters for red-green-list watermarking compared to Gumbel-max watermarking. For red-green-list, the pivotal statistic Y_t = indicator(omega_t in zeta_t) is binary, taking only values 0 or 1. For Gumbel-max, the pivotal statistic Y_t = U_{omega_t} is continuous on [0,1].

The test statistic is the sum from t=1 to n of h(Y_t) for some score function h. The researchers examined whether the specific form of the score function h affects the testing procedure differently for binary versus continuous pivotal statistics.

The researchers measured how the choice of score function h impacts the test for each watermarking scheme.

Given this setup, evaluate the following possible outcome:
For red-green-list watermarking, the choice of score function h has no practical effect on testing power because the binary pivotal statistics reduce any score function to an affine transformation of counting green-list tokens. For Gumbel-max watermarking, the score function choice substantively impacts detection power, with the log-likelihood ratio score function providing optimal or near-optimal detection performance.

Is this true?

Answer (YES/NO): NO